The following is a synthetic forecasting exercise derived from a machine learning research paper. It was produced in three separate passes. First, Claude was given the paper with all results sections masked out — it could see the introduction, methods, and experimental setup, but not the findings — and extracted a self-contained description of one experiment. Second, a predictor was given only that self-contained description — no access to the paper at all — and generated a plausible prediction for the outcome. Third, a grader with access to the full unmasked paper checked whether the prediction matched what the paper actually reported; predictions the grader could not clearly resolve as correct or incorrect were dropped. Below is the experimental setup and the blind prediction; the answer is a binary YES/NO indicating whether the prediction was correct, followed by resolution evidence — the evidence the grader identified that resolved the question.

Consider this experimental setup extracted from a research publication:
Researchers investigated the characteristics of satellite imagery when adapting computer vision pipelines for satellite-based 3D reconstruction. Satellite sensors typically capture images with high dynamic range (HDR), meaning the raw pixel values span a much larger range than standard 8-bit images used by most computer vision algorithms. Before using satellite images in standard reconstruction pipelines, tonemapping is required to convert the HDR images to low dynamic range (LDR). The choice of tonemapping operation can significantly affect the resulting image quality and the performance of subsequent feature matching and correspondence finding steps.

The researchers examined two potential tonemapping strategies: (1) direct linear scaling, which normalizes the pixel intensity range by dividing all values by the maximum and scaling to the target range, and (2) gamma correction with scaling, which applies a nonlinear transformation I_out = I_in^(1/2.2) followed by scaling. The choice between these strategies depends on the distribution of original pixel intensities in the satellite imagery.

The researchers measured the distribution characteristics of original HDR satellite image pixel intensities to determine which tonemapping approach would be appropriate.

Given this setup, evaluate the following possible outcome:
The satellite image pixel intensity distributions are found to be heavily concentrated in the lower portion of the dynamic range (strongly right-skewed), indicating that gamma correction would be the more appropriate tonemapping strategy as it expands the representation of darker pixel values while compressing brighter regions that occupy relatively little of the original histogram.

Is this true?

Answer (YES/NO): YES